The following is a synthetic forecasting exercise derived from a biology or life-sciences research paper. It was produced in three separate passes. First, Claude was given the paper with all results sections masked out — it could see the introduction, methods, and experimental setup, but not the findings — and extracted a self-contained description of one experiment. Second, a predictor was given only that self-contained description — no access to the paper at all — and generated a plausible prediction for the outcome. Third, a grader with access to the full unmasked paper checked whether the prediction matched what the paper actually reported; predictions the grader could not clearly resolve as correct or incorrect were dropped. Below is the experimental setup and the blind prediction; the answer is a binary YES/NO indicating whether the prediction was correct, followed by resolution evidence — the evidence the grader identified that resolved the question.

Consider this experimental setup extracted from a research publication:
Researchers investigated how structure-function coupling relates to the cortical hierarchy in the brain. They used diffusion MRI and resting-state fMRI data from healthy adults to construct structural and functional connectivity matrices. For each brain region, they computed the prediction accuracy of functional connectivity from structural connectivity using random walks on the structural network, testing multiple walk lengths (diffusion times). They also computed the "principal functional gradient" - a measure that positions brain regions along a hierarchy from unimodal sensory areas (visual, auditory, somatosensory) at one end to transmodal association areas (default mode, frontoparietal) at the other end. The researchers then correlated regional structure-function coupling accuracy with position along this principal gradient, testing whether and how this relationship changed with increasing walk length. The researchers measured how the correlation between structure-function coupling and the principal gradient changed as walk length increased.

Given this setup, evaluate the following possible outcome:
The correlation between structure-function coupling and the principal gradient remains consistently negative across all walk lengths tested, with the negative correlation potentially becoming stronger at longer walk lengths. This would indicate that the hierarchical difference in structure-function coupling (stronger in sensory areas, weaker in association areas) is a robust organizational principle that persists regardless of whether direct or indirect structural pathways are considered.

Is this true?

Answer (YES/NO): NO